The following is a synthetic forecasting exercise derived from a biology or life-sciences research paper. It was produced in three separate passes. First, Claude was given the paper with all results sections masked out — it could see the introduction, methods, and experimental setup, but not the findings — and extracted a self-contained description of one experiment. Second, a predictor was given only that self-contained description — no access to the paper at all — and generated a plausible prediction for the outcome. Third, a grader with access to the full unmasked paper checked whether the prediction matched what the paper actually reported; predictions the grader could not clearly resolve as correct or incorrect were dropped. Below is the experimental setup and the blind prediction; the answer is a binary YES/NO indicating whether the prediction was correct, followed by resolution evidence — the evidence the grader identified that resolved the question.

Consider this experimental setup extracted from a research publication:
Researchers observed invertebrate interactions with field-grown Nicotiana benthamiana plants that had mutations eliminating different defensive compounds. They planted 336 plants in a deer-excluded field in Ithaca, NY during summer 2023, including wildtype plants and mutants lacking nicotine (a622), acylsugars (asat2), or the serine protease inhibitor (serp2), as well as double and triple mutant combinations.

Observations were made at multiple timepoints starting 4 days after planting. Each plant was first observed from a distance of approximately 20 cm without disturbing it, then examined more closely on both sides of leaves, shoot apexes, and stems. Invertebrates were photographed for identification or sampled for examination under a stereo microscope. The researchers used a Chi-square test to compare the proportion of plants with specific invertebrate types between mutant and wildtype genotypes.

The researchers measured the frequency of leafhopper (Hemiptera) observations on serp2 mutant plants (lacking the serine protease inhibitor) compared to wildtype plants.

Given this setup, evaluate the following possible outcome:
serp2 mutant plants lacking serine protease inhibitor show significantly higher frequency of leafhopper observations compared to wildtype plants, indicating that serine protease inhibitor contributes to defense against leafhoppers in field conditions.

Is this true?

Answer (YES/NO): NO